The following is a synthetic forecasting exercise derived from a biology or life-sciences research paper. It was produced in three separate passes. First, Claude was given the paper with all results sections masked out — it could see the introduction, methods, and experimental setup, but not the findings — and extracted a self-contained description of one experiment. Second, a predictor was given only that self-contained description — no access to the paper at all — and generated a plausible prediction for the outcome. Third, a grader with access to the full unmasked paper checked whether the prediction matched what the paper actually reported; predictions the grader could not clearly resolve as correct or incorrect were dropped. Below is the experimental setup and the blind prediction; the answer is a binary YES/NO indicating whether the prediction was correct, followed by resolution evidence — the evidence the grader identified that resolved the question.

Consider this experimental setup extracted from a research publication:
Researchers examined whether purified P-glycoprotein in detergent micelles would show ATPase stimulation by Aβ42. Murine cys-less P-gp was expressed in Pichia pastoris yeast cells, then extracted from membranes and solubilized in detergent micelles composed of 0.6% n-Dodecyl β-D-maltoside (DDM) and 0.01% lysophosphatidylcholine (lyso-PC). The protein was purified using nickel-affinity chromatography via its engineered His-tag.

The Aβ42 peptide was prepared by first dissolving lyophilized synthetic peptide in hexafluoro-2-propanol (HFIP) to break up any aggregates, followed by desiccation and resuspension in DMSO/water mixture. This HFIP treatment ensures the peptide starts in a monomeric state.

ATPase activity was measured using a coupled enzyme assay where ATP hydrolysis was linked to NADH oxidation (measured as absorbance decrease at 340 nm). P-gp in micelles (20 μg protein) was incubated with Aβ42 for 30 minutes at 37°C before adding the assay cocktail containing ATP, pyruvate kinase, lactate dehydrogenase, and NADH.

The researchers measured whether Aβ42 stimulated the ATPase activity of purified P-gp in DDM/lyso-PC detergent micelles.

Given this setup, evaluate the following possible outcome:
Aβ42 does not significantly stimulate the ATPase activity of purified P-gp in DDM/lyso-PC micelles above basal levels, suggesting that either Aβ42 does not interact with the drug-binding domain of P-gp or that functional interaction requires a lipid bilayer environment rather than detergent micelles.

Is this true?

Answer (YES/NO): YES